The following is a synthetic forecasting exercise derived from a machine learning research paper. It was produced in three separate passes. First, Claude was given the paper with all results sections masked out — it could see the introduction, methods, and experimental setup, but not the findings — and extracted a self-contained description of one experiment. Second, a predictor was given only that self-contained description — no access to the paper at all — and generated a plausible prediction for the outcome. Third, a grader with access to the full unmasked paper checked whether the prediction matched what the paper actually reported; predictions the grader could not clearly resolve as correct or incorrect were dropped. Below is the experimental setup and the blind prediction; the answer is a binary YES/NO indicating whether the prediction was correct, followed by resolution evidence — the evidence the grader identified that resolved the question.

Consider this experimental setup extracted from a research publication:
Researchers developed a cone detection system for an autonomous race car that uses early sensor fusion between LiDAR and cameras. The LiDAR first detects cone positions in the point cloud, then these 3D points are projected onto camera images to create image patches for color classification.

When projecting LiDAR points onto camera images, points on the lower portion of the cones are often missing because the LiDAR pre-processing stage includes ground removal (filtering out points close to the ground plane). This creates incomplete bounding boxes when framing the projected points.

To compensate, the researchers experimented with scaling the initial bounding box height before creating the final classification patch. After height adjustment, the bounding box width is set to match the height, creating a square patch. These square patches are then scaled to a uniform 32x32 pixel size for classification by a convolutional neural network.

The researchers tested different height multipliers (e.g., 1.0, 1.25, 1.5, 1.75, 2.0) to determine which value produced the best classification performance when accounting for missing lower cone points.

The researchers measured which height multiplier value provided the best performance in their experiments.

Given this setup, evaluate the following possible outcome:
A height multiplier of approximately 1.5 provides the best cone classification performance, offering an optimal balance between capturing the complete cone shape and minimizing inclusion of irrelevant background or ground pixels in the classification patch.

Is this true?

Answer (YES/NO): YES